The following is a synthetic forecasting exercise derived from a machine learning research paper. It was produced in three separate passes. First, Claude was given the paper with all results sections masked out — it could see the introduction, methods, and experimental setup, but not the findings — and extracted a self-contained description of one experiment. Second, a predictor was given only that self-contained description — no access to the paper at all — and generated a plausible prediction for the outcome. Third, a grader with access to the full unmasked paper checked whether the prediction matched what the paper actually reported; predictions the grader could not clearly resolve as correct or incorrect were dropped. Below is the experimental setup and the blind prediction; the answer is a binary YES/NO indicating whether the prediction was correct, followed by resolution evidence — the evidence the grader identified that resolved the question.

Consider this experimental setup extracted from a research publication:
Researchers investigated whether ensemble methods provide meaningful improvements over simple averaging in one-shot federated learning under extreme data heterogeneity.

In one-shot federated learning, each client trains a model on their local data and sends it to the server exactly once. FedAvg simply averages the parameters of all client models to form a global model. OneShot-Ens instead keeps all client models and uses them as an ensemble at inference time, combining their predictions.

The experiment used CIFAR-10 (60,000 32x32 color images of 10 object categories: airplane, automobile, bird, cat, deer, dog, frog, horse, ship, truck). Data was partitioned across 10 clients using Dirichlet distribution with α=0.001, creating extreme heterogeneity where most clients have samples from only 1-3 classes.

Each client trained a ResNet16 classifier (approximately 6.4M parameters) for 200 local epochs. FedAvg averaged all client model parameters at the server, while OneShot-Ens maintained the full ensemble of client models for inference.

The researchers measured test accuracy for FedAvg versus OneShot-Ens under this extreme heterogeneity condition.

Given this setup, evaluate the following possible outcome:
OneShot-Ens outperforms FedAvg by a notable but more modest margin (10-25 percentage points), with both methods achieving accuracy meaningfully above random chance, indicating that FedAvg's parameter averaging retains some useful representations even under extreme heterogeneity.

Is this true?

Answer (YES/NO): NO